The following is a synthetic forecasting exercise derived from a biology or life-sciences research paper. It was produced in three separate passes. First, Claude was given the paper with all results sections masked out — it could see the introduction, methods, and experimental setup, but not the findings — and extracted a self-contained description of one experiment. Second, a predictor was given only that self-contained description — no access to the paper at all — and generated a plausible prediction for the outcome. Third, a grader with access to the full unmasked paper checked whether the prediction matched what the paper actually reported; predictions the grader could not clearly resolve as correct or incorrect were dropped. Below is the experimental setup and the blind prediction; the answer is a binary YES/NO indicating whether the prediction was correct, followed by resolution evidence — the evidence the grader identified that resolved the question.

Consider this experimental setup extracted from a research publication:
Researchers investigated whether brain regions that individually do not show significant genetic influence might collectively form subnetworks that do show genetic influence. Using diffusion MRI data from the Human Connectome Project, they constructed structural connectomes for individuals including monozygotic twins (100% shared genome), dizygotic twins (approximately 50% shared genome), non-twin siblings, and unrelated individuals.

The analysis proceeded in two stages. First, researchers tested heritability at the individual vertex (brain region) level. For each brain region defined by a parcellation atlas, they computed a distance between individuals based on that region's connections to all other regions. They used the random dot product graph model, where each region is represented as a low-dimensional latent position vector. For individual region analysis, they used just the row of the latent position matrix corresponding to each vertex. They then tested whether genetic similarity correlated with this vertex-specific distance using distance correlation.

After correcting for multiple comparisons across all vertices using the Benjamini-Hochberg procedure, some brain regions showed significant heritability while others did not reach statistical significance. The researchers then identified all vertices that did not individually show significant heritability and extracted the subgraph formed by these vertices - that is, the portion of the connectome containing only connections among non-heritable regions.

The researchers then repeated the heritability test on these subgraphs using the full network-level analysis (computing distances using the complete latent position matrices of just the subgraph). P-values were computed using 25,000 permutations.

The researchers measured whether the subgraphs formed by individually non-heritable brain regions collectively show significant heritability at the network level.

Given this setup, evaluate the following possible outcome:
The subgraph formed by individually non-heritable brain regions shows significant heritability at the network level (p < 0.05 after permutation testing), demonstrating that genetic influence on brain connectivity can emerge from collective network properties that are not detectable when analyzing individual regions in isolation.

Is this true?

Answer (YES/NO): YES